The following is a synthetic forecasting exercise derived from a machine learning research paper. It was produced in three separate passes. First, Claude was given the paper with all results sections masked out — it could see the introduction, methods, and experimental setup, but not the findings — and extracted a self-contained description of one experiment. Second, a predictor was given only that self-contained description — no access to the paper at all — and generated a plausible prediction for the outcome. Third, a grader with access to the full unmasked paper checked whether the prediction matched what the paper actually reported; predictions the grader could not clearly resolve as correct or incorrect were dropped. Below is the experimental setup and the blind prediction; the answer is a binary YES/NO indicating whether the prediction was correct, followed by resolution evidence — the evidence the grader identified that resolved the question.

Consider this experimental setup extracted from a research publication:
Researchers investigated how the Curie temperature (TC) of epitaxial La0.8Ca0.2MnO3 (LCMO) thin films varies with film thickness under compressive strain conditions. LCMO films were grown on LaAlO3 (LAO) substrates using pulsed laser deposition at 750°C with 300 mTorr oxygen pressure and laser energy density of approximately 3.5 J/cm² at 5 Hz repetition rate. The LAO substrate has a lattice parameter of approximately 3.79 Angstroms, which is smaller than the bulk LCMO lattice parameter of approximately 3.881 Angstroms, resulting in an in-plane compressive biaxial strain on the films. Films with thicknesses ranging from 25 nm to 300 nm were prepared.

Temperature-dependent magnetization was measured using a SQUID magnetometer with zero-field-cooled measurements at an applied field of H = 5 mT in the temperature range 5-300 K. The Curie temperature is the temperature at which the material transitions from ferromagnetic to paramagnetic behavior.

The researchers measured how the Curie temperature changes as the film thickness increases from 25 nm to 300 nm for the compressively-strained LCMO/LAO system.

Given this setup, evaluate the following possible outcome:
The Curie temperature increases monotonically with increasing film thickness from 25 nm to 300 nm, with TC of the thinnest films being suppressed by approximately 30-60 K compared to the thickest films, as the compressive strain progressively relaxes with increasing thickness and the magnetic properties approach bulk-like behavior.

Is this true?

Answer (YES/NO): NO